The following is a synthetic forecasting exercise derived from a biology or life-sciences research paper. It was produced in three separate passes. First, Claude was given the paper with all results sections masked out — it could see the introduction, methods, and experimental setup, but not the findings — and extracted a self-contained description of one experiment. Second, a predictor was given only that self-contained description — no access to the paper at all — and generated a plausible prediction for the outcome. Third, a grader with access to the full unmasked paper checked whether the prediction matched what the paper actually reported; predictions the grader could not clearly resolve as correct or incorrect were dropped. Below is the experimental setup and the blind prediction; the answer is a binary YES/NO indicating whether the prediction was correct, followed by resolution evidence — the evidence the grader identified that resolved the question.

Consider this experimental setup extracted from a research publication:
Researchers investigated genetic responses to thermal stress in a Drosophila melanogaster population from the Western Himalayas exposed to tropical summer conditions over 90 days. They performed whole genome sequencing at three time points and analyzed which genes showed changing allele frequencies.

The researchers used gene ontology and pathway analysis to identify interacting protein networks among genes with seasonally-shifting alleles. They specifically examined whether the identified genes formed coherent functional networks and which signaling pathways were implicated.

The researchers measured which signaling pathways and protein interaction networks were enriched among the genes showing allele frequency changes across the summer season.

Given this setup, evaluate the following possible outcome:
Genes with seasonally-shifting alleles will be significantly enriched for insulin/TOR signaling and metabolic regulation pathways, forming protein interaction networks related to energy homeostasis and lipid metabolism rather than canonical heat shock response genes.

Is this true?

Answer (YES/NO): NO